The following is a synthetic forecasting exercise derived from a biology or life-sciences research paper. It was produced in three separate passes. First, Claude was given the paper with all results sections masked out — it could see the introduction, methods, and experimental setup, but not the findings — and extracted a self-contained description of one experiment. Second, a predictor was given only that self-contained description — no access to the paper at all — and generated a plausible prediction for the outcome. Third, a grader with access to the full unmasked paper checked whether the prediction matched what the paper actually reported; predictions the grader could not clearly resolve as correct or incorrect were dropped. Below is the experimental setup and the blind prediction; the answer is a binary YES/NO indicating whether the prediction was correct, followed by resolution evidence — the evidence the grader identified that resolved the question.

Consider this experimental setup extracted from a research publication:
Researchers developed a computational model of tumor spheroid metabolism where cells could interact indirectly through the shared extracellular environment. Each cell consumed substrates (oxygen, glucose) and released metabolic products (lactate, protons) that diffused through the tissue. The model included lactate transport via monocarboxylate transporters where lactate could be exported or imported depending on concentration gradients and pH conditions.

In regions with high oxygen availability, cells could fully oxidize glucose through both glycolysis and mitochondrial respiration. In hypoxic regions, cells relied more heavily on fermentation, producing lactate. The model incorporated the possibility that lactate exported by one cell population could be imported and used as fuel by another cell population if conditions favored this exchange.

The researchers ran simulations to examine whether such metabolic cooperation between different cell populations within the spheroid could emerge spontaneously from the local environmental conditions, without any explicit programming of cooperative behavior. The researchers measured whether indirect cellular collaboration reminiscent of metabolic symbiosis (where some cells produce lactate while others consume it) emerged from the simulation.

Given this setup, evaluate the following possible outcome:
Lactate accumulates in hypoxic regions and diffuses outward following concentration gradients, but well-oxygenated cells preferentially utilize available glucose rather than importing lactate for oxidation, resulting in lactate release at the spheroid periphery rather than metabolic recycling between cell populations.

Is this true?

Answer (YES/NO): NO